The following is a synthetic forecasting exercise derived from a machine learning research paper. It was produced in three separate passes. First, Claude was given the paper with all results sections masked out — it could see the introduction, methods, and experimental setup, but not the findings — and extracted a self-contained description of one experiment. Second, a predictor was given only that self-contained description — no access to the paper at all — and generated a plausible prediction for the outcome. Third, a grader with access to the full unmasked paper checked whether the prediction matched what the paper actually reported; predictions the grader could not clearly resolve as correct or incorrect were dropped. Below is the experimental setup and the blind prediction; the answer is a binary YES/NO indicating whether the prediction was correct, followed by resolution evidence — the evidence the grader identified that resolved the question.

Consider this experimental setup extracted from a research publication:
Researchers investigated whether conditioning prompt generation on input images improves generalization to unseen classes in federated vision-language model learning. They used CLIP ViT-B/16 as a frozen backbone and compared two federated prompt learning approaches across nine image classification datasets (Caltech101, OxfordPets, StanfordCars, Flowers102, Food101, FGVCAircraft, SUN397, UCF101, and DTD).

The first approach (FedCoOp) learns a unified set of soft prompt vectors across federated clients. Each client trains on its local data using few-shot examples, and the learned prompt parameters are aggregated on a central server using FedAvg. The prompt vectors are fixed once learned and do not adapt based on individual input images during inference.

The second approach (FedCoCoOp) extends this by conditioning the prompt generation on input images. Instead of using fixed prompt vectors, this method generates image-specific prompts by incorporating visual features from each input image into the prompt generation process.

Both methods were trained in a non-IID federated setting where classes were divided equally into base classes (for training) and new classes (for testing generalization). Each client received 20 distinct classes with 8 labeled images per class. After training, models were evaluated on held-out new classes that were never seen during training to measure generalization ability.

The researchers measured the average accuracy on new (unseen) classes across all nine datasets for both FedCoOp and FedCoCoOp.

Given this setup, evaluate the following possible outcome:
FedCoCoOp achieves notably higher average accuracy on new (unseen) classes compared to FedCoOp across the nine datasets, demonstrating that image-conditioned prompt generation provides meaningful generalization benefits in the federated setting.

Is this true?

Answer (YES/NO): NO